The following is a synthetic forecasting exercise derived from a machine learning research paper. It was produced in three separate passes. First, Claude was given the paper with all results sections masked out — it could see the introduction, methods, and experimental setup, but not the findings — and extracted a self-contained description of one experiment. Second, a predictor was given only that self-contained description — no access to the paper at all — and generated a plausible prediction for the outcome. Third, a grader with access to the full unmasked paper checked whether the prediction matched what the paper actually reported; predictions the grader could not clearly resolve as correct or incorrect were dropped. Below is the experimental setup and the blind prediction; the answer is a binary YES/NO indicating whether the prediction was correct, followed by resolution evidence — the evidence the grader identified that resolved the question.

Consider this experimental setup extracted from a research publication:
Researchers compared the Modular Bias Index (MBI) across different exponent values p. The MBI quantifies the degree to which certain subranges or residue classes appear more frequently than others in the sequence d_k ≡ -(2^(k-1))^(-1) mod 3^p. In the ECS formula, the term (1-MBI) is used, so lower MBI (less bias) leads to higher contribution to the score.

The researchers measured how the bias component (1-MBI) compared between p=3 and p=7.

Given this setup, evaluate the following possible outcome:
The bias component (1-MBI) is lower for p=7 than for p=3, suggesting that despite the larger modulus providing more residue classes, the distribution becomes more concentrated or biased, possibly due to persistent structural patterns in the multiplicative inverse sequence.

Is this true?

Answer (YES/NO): NO